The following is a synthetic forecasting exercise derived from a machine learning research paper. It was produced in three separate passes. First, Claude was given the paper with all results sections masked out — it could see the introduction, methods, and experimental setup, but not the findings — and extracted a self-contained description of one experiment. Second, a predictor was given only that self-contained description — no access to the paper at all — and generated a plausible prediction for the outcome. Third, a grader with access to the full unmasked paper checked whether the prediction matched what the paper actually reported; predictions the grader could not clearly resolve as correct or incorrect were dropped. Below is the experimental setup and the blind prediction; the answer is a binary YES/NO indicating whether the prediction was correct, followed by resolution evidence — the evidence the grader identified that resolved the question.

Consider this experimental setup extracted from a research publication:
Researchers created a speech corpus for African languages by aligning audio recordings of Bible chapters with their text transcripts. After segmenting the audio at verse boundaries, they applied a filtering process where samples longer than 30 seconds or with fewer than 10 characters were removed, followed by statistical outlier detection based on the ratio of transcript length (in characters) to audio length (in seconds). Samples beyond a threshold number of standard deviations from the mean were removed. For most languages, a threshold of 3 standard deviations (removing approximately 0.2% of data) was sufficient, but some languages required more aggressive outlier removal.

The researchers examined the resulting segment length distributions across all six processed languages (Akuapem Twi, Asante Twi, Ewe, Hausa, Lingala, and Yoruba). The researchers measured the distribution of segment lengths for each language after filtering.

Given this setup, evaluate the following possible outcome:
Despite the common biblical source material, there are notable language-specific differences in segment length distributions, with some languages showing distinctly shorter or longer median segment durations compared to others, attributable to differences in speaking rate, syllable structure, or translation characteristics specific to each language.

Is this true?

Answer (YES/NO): NO